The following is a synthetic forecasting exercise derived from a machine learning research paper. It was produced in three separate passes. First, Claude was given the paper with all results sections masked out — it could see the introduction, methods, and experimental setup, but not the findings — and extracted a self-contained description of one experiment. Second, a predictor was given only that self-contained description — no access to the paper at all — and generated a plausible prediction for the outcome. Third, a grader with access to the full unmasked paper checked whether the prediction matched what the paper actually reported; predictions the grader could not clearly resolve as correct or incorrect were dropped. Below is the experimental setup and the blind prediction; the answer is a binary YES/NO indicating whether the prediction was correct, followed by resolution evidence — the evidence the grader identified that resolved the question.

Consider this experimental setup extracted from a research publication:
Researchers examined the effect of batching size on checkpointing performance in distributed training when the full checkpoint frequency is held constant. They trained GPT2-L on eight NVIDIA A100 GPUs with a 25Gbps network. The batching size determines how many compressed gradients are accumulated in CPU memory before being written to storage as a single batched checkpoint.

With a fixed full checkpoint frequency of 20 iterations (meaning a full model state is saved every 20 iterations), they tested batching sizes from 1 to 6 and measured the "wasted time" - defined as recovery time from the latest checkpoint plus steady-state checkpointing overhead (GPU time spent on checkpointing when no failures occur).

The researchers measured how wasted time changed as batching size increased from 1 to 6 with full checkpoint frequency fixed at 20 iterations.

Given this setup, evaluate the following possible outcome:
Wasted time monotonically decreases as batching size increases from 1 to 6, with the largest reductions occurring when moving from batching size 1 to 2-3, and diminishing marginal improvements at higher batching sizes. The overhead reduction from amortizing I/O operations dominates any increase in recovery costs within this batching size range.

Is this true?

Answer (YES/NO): NO